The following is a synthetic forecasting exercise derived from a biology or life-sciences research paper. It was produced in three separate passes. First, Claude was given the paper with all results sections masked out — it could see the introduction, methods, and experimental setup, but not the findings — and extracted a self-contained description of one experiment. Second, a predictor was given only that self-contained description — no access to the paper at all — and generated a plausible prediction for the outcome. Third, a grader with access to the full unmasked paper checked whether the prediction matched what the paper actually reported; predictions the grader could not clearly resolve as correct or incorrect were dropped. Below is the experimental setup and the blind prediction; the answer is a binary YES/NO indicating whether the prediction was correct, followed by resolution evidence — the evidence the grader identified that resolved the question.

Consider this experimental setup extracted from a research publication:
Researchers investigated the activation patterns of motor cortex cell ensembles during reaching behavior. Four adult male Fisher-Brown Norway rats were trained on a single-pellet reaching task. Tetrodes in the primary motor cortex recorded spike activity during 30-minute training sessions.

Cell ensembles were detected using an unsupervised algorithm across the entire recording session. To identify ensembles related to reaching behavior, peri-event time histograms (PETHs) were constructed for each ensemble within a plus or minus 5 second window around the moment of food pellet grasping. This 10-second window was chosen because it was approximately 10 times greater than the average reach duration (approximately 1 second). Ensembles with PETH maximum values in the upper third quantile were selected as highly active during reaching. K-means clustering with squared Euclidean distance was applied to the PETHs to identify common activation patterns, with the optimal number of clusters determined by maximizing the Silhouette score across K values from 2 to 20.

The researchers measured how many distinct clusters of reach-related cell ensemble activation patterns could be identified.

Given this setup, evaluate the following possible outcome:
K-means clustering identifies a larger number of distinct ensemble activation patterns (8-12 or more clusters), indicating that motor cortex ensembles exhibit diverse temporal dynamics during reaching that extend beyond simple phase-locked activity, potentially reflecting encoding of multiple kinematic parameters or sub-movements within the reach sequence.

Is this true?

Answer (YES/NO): NO